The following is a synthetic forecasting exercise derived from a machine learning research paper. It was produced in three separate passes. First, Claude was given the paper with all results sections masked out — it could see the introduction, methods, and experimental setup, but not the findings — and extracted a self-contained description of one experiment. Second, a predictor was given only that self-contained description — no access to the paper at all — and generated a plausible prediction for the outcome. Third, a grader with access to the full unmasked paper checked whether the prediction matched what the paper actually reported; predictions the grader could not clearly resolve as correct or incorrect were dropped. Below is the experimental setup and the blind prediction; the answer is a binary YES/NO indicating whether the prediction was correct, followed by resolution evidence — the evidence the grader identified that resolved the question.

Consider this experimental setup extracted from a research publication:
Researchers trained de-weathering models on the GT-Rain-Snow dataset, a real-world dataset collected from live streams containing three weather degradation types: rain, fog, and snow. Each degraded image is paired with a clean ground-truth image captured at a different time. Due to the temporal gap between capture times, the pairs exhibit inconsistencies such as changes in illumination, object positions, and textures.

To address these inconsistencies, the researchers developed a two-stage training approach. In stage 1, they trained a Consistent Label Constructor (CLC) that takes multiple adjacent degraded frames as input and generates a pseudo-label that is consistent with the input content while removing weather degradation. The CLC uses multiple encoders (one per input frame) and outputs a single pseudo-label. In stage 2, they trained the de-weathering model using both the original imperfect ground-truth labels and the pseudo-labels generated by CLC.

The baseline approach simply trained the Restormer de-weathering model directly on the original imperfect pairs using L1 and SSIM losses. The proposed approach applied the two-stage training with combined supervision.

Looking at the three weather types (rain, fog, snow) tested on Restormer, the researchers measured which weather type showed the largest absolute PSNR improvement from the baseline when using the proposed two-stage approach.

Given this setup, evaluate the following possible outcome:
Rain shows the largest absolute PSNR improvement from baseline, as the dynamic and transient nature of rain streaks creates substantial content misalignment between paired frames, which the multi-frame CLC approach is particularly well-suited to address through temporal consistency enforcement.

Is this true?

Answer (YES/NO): NO